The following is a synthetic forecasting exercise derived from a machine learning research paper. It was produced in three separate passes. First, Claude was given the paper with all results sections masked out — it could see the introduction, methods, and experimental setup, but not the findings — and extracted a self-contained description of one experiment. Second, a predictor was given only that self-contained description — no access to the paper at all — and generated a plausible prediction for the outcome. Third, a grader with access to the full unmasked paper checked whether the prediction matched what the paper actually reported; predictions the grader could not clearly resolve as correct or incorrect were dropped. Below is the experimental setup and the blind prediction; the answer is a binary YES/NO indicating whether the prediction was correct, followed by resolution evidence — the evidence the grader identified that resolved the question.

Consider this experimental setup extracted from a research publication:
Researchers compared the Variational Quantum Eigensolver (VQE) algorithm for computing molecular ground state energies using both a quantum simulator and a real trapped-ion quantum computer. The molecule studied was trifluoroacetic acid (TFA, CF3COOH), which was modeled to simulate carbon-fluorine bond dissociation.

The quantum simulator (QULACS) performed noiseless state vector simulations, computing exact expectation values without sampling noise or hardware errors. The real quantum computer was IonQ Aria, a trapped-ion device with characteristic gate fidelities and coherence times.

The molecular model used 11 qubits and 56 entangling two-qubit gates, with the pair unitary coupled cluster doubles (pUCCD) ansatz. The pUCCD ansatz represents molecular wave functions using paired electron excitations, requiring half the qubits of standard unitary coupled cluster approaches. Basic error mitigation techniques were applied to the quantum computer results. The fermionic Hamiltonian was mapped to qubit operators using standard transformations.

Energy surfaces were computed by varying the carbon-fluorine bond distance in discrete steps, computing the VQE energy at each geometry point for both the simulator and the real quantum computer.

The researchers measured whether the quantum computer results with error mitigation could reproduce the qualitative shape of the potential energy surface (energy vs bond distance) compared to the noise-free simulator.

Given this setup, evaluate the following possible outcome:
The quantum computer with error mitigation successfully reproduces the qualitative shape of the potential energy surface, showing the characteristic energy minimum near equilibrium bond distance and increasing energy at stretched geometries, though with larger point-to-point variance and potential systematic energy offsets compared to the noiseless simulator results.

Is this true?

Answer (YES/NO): YES